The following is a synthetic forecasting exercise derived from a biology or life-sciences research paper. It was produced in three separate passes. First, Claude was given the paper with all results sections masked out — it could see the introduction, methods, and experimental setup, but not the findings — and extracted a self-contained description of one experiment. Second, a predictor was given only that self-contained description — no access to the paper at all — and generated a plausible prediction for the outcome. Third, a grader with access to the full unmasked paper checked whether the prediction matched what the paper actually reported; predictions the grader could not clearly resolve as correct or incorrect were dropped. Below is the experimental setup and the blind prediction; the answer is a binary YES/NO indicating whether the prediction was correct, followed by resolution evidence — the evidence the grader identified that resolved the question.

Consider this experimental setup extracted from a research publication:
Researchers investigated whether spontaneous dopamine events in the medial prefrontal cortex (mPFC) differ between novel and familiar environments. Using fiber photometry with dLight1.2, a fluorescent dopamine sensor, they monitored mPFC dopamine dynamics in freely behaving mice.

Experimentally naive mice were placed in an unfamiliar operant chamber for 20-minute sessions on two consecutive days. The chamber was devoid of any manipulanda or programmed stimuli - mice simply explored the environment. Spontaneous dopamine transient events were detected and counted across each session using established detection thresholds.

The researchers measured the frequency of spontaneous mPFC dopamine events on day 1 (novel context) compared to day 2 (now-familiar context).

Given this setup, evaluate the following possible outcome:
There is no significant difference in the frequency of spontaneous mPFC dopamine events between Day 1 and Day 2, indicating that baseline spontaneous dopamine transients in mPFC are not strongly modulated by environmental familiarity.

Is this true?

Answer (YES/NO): NO